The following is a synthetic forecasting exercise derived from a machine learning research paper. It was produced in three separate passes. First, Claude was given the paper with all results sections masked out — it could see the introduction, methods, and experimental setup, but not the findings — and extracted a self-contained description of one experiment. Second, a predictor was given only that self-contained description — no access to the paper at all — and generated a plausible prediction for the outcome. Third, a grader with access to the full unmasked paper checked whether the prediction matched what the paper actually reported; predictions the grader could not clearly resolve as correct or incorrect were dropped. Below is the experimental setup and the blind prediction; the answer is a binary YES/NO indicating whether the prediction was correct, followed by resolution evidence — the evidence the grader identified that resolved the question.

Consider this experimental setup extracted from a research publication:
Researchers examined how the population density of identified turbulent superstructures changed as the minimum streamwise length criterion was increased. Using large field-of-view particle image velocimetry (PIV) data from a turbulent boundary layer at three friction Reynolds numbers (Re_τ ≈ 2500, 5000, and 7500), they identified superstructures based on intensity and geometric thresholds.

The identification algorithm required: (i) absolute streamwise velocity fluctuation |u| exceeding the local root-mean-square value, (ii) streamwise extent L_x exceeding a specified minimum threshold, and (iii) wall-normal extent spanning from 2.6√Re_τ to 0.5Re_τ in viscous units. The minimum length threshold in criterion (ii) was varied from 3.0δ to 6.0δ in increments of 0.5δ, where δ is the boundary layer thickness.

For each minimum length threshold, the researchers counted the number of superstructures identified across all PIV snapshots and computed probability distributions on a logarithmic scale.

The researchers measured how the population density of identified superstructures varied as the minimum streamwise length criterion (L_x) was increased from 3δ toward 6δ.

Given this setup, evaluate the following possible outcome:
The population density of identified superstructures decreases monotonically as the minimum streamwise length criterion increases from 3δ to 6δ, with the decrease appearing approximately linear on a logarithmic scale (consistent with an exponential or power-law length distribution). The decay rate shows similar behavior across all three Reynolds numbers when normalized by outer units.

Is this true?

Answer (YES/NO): NO